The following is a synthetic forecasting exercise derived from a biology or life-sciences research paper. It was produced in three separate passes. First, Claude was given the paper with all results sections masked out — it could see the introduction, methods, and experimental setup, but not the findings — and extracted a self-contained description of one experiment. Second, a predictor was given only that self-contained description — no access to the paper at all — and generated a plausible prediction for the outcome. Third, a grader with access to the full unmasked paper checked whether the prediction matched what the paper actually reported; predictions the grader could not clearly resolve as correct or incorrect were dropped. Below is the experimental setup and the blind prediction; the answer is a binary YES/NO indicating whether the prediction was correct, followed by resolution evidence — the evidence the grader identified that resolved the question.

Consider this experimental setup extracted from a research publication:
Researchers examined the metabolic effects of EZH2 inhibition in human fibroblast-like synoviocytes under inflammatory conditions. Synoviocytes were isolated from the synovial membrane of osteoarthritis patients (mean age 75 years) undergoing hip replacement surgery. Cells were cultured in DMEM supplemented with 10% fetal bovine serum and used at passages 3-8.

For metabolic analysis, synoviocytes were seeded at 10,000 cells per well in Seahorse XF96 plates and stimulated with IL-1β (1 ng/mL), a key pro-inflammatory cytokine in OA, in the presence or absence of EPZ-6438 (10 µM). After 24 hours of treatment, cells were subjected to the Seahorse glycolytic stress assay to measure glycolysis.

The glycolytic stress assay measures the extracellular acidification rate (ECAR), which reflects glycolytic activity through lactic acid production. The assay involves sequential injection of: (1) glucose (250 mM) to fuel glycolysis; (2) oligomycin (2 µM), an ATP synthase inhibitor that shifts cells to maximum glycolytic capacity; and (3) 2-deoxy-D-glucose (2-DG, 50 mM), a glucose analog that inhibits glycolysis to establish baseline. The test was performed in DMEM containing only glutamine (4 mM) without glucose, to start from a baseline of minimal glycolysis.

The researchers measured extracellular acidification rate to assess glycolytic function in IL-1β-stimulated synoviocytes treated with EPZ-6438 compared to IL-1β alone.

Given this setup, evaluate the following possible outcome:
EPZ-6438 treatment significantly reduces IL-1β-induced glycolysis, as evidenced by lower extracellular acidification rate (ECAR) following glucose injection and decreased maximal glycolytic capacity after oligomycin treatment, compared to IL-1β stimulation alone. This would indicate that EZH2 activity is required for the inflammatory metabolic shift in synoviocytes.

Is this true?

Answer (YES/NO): NO